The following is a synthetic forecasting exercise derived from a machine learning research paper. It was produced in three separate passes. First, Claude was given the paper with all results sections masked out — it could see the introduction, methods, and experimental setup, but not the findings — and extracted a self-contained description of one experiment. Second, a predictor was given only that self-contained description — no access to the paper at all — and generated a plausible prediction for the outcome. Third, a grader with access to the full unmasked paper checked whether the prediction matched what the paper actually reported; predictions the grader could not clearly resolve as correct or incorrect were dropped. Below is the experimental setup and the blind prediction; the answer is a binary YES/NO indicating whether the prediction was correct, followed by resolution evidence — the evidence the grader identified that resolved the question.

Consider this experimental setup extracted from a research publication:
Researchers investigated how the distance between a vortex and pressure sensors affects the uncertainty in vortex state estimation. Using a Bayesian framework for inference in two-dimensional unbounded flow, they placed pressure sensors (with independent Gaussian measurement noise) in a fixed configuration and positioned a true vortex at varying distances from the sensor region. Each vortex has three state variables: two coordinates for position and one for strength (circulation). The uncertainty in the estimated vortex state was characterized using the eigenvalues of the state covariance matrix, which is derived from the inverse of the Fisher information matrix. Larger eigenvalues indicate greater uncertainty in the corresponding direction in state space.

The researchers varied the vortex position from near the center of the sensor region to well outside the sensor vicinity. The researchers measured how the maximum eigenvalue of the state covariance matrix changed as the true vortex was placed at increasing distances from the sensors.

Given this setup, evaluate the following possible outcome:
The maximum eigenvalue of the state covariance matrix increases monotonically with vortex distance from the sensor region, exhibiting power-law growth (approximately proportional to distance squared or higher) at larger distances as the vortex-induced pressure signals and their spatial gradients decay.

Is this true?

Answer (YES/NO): NO